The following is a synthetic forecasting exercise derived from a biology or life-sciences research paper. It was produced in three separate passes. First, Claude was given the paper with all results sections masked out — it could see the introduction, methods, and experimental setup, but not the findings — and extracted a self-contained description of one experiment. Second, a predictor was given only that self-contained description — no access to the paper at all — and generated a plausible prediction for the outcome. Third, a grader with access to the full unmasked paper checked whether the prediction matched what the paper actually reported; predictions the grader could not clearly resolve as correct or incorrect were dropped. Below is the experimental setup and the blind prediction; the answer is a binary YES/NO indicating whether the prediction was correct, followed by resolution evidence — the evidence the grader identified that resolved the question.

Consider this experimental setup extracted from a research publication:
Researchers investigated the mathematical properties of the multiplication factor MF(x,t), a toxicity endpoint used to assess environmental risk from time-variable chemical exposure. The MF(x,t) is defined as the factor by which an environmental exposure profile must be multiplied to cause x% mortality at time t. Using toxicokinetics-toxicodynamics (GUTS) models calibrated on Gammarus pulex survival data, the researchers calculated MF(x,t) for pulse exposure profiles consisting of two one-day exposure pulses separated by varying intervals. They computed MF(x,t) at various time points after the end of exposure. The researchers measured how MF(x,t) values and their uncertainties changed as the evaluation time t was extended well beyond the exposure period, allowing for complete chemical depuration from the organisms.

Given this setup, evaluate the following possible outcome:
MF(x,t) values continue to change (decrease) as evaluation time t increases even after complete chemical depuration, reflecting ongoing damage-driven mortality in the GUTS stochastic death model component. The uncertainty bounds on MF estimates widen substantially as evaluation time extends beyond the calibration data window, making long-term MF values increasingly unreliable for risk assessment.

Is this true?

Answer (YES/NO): NO